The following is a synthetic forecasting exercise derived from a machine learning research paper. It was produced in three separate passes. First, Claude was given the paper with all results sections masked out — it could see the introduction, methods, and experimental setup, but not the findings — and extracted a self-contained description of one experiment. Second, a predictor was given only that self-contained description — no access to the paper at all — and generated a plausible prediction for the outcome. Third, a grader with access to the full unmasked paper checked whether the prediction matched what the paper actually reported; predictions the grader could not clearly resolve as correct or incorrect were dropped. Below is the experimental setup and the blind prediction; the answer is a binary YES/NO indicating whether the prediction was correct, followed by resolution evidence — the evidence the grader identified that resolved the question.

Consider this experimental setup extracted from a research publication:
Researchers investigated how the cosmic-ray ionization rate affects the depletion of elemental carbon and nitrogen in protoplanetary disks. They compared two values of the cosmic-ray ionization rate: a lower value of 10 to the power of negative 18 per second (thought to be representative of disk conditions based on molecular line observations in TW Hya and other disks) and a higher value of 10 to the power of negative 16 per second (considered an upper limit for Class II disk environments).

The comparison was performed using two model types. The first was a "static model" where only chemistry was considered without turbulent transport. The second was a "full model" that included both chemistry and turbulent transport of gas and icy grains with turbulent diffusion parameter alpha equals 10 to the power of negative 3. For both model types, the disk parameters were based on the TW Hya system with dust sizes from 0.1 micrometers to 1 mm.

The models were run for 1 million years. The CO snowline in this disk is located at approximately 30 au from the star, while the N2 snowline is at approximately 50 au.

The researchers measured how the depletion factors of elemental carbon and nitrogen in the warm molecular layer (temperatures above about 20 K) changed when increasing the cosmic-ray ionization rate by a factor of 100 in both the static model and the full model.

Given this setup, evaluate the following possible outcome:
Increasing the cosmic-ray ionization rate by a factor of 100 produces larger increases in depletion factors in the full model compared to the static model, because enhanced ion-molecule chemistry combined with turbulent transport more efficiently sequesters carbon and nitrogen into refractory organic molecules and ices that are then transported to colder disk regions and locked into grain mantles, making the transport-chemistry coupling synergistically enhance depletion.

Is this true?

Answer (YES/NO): NO